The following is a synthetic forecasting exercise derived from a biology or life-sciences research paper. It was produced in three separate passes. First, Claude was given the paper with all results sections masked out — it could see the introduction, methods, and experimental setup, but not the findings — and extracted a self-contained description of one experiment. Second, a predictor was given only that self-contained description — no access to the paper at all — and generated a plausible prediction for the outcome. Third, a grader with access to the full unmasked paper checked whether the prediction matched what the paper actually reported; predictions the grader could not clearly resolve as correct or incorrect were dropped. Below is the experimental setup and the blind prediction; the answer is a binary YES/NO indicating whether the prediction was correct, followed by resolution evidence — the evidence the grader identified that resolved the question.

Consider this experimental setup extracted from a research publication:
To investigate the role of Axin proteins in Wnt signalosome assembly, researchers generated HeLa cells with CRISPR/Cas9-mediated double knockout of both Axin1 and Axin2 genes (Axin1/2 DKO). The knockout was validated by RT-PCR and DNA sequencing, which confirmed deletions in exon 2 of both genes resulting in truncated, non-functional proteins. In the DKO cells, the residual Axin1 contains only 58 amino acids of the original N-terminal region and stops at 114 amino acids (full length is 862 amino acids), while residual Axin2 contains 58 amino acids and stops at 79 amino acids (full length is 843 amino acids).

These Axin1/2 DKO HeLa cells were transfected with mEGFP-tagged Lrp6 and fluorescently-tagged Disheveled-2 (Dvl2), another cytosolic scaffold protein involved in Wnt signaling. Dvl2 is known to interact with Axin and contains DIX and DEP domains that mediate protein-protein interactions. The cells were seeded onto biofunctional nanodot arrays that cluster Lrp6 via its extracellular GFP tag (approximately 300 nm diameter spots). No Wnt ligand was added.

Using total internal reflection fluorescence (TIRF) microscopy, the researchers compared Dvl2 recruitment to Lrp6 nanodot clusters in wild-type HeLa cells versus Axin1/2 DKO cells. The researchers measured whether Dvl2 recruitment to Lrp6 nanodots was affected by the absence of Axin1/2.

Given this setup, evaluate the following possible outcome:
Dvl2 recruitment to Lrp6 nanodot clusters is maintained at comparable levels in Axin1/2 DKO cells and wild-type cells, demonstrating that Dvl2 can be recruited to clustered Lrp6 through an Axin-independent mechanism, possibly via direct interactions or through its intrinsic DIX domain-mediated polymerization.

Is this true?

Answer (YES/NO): NO